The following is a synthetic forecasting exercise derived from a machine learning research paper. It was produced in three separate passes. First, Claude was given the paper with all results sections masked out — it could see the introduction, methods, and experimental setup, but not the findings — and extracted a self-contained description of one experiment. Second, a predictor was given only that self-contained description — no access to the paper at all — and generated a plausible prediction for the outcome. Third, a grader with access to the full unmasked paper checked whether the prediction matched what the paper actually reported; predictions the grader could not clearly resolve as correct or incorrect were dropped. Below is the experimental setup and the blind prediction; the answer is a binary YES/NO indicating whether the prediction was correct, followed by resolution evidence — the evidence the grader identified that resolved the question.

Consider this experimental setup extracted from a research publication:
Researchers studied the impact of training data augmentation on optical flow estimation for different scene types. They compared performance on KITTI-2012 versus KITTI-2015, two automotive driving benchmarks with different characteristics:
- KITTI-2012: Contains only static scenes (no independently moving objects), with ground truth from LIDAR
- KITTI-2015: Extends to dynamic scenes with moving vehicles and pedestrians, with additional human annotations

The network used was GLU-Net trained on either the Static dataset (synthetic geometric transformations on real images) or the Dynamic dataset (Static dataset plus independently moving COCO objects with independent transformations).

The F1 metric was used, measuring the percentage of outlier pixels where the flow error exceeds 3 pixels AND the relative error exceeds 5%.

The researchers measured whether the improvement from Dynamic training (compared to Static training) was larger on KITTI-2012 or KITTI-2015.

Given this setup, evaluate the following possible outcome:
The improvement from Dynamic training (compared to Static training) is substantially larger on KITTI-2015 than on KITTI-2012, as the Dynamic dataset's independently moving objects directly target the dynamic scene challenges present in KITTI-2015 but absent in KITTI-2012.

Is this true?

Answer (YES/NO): YES